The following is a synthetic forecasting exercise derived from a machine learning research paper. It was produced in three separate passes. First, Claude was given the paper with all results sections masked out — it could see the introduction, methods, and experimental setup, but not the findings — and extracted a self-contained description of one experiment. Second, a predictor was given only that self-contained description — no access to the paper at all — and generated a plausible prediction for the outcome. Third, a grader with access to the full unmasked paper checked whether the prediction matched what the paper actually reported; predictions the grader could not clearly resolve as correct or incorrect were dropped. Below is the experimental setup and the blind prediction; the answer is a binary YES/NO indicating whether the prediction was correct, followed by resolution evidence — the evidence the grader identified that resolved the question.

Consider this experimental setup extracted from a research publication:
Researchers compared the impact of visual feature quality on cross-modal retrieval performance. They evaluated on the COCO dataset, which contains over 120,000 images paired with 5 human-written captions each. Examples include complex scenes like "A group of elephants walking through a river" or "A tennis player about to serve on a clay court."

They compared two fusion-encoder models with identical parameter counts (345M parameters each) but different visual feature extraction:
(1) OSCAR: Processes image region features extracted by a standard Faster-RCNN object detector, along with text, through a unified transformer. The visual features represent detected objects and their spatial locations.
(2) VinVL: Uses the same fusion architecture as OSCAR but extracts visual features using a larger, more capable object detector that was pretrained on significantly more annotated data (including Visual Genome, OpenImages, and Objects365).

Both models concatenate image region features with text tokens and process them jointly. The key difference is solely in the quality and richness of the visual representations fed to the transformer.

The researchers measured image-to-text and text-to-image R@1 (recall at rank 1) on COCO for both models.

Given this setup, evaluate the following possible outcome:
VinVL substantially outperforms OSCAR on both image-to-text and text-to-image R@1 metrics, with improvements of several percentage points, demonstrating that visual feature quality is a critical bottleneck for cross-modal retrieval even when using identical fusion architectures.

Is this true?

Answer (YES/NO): YES